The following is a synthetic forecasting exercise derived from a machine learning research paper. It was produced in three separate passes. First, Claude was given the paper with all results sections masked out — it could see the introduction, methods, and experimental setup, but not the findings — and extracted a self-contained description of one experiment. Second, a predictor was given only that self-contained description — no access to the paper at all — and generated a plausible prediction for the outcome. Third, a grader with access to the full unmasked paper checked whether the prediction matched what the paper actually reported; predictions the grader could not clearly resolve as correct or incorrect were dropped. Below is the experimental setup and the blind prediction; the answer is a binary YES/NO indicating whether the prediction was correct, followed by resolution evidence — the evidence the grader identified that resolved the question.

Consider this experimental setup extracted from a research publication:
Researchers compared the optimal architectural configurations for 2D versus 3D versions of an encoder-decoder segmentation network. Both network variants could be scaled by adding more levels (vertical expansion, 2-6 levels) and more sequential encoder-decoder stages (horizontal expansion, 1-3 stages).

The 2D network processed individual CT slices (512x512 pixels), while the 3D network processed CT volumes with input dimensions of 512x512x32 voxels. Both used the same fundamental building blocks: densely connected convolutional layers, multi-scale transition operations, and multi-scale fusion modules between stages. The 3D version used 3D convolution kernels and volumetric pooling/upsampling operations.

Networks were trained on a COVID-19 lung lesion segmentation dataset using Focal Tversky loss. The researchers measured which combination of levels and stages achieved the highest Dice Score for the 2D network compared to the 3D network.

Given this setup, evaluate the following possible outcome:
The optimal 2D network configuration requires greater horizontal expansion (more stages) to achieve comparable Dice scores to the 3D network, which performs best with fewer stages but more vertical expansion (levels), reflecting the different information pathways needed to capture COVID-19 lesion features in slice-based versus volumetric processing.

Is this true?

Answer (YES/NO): NO